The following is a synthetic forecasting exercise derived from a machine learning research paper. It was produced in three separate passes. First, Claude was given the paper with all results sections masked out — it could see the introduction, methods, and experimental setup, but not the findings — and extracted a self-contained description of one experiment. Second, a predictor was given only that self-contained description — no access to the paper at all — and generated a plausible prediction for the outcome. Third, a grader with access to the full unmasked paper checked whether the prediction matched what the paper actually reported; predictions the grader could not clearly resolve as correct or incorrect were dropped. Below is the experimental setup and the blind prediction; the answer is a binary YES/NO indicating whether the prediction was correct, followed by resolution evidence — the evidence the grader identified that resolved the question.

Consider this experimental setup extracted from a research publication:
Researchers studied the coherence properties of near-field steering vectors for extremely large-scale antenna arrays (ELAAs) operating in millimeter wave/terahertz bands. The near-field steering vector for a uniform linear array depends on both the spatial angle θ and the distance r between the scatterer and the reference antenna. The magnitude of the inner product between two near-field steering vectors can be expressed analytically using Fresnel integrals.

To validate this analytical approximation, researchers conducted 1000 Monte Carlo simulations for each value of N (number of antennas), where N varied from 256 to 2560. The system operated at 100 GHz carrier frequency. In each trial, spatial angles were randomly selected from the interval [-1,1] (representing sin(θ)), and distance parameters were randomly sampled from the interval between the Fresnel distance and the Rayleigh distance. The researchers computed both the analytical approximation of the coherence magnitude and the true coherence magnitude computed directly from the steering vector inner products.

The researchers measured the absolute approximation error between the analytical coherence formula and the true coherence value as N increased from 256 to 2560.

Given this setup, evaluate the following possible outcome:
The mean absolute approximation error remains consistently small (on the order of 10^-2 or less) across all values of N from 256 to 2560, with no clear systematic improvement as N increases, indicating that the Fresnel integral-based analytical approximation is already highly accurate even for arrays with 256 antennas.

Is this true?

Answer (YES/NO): NO